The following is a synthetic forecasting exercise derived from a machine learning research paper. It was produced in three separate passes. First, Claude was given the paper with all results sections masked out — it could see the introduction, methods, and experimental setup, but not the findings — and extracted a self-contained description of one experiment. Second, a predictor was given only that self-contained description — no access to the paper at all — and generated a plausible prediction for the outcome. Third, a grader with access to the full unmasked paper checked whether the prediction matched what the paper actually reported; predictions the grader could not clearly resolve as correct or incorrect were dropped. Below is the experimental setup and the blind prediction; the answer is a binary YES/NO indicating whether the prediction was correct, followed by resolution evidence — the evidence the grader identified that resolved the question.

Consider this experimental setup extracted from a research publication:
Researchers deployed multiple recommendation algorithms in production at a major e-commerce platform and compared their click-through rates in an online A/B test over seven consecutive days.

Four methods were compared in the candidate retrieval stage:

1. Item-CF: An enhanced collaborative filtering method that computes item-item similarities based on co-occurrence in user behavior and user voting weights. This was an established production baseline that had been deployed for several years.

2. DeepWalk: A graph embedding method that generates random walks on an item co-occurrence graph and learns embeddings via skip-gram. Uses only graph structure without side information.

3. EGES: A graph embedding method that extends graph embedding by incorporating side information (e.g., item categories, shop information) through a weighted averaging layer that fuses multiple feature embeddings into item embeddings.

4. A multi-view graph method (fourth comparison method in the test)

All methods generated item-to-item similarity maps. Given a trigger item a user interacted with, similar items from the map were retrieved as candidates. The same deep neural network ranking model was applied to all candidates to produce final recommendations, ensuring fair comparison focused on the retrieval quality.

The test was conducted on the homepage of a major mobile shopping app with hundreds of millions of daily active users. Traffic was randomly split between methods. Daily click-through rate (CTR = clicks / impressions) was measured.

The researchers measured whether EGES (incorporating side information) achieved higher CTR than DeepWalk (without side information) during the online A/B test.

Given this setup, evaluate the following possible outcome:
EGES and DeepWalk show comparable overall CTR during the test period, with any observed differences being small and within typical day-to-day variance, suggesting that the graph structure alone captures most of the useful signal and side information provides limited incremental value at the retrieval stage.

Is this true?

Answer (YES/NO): NO